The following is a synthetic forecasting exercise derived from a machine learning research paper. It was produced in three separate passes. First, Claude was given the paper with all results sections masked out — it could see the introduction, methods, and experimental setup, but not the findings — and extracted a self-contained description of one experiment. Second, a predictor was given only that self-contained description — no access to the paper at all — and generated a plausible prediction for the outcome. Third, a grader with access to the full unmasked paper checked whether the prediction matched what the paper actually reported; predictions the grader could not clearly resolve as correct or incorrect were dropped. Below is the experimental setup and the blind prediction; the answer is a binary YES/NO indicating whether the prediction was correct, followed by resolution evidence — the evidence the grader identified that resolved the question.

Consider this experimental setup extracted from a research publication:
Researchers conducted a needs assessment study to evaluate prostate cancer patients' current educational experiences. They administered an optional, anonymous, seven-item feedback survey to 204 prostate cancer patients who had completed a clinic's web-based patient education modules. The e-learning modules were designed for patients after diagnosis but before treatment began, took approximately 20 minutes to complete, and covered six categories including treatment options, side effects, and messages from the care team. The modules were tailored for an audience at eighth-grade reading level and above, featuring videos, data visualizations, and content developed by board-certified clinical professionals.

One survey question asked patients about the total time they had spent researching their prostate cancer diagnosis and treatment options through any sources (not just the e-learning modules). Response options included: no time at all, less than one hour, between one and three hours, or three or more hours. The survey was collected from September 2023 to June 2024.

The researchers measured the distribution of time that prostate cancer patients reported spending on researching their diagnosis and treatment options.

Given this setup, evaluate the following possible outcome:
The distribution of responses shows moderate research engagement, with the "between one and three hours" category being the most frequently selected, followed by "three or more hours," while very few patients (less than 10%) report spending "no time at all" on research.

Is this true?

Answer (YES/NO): NO